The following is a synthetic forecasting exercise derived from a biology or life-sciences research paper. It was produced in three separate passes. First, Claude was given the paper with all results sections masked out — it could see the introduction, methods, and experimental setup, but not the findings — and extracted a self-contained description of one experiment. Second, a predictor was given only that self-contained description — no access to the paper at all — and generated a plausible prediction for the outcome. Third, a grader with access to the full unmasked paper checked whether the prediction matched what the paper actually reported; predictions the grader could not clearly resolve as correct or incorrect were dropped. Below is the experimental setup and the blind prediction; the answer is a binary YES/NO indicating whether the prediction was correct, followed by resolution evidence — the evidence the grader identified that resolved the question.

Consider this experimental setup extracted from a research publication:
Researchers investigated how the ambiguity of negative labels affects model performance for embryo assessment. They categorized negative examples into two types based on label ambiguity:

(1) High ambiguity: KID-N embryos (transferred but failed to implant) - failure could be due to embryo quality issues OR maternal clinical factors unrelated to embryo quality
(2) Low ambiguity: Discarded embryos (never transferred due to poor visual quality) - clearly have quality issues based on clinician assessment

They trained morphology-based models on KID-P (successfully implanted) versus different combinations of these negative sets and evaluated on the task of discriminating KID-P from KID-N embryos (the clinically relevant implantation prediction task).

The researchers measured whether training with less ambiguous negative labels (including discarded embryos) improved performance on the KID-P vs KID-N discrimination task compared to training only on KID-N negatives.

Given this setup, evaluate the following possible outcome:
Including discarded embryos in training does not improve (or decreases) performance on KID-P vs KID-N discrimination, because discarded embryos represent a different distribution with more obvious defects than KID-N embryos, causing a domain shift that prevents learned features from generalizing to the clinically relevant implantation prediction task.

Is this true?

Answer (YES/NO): NO